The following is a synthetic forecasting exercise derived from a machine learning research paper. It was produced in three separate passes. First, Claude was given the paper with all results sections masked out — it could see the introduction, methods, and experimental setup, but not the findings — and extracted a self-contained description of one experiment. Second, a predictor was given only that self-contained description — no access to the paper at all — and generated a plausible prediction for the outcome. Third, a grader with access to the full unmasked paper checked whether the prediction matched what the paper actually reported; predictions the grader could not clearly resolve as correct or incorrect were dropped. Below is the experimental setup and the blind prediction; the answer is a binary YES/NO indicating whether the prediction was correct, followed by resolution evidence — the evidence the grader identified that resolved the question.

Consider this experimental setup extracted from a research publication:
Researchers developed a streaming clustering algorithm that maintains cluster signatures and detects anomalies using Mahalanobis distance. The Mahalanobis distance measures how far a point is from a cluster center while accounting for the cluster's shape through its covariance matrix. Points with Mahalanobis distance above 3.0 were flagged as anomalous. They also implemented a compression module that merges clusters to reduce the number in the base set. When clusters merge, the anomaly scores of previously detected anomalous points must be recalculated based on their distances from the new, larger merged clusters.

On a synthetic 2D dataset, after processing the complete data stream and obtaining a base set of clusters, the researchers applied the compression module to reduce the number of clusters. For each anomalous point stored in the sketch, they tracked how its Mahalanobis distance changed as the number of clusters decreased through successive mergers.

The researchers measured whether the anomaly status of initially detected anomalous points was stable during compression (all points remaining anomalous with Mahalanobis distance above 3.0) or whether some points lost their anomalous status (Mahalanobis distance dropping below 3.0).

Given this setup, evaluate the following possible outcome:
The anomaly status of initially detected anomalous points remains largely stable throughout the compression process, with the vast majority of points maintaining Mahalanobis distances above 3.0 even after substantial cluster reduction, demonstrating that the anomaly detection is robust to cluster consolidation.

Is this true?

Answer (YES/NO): NO